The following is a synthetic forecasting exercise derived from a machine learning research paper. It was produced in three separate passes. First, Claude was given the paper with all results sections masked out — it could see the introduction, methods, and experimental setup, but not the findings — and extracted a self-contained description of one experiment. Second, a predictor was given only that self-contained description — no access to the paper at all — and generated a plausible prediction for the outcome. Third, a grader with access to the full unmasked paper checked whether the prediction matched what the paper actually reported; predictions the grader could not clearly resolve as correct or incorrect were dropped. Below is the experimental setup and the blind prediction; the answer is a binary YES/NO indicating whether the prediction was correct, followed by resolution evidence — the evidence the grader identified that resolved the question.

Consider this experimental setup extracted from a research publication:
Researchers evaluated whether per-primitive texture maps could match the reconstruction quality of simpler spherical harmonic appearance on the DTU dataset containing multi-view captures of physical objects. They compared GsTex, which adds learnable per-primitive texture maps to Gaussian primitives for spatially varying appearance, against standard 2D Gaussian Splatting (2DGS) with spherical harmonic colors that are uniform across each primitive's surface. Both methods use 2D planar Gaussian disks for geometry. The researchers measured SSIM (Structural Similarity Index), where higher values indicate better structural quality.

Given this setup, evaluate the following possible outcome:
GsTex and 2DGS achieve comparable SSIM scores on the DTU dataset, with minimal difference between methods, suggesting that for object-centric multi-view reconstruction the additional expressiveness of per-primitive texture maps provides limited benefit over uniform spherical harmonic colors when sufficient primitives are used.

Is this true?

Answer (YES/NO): YES